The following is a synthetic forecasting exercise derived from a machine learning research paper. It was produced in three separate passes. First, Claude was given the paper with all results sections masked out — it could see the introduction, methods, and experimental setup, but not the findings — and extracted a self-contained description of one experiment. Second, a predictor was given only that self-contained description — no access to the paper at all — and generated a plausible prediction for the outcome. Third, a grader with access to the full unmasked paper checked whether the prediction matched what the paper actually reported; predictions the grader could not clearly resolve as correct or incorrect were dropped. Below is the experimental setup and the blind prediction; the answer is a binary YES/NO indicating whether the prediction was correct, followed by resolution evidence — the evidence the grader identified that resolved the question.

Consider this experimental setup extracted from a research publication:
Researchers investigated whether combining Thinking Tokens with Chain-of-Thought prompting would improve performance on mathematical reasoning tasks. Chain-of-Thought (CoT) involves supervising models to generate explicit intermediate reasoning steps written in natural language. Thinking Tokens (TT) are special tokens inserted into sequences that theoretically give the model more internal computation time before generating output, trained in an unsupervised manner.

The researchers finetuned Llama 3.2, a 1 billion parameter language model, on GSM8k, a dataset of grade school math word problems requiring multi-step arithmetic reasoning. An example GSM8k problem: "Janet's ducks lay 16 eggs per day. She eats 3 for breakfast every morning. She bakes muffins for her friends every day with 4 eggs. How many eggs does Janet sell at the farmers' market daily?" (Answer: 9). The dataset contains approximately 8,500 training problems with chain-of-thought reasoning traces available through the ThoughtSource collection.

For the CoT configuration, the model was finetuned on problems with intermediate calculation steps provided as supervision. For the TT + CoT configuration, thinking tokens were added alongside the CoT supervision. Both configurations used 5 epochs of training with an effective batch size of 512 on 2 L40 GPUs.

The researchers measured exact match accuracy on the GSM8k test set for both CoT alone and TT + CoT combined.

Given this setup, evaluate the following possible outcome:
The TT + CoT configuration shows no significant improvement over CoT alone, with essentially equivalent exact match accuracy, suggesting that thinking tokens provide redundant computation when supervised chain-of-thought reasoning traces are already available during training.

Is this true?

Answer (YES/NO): NO